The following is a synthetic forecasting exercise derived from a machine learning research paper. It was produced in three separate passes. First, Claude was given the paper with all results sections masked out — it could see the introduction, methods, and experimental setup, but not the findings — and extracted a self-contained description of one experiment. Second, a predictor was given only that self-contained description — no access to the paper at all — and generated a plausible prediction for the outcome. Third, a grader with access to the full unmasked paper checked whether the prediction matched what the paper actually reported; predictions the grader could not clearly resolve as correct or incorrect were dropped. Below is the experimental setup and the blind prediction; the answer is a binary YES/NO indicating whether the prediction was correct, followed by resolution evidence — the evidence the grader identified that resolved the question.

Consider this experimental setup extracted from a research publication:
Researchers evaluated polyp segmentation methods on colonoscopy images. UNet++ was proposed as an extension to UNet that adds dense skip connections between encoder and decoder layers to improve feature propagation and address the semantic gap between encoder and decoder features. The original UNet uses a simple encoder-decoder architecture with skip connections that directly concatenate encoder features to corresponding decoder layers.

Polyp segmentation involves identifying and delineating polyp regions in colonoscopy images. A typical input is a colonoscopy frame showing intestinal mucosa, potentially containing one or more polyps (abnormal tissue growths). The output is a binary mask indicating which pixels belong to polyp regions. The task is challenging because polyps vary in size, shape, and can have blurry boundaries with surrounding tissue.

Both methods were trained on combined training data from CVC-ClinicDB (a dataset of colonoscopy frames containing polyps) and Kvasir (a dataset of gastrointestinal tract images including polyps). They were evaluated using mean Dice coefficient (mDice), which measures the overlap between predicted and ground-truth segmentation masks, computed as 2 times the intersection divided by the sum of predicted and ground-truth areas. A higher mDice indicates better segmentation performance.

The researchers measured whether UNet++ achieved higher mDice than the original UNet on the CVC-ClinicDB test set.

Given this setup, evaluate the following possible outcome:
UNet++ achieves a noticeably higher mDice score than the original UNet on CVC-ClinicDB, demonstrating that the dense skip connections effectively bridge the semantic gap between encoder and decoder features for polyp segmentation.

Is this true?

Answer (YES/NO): NO